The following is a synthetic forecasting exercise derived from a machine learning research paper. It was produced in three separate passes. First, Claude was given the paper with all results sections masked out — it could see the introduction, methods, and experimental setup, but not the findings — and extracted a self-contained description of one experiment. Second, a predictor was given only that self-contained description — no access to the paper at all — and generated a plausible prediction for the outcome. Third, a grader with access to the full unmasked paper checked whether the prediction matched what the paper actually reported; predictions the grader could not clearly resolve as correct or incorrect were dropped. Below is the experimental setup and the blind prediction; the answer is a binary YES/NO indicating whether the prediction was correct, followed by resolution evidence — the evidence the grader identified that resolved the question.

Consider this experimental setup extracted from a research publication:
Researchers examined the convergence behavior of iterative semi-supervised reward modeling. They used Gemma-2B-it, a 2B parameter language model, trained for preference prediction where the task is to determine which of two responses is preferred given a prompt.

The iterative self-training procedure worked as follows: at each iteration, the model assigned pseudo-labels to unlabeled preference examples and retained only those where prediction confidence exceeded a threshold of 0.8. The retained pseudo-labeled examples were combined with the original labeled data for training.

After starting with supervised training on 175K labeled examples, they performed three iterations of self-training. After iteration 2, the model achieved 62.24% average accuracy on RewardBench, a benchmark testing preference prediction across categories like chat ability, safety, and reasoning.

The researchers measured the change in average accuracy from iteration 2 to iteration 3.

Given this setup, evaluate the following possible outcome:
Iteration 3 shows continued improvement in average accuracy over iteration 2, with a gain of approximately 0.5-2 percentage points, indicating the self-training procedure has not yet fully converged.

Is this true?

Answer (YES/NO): NO